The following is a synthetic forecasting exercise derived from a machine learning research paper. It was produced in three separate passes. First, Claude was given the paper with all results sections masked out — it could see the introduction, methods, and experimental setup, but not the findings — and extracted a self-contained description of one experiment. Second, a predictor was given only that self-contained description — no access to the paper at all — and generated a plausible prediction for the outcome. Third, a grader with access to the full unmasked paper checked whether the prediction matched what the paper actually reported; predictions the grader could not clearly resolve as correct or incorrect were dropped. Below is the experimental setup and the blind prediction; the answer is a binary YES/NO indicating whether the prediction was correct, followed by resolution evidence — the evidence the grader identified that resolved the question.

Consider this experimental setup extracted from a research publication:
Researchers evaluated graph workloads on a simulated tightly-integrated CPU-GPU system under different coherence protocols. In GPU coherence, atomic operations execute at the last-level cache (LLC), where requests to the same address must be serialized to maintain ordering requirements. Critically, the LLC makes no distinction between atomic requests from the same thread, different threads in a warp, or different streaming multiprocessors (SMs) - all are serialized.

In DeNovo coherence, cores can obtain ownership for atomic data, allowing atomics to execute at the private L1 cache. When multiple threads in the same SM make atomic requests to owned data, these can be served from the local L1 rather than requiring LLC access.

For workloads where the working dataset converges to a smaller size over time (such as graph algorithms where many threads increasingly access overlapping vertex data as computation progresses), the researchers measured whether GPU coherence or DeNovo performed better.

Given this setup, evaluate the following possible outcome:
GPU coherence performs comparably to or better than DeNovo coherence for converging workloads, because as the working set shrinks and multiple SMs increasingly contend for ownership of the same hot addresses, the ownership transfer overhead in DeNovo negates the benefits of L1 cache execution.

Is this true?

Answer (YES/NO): NO